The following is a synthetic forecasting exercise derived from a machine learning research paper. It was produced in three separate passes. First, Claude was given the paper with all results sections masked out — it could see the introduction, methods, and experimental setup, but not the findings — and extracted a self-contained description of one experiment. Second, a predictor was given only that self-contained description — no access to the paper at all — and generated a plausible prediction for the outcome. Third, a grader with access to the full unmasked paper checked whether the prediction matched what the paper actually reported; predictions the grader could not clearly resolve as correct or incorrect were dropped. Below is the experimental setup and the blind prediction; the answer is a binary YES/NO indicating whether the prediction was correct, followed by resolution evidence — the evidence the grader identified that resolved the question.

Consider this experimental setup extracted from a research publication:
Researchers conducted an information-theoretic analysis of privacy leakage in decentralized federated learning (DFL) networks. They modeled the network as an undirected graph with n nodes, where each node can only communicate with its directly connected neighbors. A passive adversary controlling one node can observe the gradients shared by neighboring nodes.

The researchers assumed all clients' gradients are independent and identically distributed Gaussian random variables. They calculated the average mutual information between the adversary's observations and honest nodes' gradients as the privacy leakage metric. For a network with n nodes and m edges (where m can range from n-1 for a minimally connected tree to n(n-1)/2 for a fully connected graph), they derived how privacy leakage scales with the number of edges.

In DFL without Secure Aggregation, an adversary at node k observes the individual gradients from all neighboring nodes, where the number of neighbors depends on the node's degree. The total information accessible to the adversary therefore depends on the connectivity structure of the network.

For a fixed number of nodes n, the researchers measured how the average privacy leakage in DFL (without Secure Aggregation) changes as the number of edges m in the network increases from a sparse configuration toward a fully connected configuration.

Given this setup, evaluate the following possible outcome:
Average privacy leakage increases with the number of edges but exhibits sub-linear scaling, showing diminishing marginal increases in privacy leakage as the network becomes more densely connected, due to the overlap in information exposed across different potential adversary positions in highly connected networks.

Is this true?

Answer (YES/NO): NO